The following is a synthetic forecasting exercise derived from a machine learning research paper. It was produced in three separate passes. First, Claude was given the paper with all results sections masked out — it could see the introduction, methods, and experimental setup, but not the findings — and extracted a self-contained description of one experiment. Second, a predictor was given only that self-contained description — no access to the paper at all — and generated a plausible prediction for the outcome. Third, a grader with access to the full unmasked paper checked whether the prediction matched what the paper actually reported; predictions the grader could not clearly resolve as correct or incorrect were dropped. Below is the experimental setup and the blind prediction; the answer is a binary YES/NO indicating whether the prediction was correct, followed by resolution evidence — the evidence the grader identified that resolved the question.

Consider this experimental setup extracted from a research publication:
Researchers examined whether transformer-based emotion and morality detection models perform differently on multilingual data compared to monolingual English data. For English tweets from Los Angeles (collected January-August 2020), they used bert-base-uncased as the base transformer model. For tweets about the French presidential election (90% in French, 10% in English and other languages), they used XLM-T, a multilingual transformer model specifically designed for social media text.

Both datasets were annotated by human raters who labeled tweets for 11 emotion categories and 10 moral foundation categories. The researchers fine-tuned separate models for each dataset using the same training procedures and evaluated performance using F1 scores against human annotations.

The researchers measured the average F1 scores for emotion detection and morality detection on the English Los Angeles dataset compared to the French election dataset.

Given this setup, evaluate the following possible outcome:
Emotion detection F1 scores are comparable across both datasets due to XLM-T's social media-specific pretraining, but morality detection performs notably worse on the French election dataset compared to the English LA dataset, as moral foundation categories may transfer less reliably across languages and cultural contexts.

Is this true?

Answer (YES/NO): NO